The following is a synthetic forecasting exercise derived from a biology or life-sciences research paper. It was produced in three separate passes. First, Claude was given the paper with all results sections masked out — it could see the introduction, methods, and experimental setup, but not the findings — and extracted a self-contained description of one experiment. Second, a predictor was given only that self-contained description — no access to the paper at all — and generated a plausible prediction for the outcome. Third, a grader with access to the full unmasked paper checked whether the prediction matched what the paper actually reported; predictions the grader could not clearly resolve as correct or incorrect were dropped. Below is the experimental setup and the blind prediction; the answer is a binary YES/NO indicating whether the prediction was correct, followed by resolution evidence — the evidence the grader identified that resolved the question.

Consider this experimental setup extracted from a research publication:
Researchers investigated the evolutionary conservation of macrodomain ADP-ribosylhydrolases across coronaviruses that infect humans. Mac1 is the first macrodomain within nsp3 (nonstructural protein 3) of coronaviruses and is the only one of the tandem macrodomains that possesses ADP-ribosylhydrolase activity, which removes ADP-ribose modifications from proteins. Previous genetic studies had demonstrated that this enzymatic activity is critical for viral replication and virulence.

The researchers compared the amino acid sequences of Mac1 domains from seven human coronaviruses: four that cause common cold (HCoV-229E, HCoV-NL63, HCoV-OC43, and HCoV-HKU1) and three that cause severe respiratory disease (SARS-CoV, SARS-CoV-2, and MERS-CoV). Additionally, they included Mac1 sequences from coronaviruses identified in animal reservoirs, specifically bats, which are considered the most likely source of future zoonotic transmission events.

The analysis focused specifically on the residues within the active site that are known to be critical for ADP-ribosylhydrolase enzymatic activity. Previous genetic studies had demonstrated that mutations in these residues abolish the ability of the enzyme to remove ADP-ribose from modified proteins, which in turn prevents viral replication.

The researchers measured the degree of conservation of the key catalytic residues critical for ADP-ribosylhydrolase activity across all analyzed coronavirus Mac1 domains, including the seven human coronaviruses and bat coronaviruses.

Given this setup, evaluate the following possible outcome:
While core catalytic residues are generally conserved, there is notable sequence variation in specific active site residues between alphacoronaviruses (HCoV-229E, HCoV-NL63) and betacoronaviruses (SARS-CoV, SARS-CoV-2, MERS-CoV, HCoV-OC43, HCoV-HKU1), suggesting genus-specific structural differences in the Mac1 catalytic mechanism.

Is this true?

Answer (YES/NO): NO